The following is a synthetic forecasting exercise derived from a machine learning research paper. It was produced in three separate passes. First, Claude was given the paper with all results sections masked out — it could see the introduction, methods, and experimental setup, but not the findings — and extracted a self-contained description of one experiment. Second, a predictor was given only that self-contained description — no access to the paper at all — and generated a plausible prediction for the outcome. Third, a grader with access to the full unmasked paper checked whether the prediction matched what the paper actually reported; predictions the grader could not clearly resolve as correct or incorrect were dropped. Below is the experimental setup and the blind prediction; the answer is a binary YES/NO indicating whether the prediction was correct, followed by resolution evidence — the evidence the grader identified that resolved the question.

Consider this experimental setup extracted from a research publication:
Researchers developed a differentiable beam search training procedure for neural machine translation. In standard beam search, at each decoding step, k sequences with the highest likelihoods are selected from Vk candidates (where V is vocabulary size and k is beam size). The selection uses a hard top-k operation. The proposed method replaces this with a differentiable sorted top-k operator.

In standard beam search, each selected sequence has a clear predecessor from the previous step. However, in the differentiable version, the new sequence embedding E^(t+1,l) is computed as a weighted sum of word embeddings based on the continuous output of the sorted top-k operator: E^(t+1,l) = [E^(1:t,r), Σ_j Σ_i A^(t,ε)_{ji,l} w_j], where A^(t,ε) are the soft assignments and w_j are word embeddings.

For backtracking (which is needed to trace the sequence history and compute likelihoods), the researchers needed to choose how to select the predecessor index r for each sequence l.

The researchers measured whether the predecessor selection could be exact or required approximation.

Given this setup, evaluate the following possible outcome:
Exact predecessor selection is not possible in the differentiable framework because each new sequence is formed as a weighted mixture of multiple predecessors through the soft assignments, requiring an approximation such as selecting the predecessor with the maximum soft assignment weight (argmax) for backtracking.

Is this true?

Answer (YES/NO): YES